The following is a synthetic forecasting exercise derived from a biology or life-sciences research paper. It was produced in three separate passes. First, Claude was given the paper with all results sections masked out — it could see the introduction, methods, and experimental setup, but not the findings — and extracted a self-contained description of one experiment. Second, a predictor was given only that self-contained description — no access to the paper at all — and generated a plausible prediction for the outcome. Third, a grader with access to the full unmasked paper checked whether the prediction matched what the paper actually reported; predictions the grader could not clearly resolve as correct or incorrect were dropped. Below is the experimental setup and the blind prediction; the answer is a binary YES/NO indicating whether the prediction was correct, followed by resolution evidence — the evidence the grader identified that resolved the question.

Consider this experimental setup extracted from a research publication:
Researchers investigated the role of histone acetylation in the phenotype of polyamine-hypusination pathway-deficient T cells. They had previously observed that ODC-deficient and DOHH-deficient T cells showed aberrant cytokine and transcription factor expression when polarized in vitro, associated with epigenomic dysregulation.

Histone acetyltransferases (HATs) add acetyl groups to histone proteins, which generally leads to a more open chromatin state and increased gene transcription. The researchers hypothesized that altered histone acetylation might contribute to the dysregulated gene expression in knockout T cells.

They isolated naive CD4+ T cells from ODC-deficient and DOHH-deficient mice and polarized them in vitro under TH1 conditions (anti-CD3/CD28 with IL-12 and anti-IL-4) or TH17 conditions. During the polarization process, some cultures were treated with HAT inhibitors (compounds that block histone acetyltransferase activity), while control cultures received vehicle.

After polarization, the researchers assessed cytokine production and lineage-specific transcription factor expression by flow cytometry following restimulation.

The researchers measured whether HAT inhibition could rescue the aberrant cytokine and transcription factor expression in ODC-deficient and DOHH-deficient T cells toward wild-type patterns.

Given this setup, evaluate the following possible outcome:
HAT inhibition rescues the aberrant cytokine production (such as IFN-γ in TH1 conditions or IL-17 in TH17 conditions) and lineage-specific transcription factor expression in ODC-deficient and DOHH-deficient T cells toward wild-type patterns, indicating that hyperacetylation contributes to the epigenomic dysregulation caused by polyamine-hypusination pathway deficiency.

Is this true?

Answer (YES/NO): NO